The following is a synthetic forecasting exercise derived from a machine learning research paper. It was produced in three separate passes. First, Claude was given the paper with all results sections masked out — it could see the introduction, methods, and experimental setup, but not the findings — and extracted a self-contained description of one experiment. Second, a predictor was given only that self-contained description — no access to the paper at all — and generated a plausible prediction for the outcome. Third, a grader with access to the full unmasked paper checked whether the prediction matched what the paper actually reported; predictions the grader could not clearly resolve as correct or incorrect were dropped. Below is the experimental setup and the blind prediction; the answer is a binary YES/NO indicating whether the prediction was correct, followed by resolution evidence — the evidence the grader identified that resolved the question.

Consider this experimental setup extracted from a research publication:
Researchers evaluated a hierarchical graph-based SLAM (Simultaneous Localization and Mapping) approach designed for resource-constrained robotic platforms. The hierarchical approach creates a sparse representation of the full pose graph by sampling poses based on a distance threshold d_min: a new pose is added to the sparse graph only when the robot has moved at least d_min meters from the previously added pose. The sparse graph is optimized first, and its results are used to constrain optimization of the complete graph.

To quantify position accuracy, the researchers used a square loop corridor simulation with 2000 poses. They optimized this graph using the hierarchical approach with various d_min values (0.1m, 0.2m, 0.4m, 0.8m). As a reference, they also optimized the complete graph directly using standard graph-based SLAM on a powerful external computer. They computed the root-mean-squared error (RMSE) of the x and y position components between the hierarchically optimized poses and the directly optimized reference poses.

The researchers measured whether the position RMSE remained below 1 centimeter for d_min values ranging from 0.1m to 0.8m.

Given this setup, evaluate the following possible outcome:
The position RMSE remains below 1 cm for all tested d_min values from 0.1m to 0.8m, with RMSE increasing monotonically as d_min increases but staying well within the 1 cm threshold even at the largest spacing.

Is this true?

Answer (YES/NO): YES